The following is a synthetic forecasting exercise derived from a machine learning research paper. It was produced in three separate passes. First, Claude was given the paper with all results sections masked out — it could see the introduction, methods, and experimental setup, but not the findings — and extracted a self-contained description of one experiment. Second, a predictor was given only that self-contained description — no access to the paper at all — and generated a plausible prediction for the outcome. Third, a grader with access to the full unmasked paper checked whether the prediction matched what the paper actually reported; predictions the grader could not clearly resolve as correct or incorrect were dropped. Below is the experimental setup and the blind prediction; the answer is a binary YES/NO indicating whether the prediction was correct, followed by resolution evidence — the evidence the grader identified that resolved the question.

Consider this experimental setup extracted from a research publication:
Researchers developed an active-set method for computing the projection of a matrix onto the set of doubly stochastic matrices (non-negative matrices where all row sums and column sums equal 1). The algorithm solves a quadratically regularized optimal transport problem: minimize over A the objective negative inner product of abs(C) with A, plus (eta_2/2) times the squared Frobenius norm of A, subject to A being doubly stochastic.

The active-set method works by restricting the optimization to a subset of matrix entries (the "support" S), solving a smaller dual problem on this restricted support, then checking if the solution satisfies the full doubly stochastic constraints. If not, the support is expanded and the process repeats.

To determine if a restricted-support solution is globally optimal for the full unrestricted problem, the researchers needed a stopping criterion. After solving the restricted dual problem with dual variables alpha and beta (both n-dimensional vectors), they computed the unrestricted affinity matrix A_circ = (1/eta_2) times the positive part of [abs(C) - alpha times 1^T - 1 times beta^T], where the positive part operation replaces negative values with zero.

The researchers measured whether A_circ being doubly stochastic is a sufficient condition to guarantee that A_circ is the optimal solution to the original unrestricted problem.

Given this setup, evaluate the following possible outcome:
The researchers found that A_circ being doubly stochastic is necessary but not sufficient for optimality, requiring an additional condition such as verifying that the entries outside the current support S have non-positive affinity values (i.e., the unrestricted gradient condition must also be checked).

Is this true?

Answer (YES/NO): NO